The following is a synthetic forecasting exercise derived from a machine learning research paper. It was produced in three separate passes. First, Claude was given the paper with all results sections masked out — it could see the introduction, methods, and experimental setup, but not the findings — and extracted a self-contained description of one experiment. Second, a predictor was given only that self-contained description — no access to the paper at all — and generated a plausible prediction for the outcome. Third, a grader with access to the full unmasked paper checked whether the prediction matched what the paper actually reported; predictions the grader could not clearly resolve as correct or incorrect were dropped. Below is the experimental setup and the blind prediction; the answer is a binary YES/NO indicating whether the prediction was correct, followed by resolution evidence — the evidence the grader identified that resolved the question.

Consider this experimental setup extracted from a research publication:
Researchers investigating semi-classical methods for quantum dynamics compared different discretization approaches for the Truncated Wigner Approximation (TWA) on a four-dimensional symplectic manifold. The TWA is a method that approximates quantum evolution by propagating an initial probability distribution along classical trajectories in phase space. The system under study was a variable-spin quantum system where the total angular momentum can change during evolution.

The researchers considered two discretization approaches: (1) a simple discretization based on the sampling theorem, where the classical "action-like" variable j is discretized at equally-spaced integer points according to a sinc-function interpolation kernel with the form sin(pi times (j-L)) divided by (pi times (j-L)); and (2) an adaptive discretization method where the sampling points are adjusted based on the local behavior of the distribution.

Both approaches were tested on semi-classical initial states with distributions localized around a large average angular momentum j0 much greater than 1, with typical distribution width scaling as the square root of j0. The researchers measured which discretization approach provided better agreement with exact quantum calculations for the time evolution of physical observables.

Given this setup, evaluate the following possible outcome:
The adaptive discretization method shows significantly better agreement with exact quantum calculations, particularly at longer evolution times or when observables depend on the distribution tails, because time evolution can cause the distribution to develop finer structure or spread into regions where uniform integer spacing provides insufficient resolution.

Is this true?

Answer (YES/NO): NO